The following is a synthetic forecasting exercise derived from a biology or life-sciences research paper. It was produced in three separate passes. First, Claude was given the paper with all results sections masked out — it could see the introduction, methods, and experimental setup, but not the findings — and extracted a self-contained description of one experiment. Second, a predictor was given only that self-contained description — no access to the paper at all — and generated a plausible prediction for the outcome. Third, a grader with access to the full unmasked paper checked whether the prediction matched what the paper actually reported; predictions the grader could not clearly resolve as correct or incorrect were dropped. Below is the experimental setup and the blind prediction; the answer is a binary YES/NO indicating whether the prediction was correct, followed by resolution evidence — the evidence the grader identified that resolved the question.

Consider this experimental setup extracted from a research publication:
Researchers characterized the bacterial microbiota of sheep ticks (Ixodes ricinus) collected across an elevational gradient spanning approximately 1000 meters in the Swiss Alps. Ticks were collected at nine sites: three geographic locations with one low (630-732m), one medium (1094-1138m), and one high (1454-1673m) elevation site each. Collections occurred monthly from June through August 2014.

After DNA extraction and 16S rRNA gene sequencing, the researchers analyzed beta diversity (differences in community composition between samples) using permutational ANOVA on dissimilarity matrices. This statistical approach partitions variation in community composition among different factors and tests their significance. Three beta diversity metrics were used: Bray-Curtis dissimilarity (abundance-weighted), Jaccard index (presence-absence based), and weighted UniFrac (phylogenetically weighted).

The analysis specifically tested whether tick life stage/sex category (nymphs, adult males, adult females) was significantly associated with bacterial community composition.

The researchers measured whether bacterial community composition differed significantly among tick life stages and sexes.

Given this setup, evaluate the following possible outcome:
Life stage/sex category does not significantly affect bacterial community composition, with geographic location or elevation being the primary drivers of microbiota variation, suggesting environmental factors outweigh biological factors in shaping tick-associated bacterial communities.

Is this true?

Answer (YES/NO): NO